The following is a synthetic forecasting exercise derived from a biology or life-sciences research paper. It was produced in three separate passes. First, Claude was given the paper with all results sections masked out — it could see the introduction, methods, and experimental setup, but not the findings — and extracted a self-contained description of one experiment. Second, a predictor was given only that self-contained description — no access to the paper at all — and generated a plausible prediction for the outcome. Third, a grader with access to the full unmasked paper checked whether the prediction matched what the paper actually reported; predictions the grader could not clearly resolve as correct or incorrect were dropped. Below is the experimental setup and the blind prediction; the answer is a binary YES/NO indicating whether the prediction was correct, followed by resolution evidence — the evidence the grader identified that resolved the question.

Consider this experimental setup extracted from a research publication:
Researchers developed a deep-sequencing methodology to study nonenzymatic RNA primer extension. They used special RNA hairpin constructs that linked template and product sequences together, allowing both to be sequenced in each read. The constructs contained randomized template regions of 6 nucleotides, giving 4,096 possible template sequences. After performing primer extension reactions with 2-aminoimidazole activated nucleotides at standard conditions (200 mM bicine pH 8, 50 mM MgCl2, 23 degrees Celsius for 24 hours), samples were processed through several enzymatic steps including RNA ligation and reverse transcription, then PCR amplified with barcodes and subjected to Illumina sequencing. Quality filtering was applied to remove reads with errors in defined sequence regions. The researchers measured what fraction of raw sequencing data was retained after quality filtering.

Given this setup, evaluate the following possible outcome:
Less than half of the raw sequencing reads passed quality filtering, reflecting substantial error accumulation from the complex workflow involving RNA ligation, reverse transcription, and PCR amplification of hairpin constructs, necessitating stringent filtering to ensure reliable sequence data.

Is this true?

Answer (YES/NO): NO